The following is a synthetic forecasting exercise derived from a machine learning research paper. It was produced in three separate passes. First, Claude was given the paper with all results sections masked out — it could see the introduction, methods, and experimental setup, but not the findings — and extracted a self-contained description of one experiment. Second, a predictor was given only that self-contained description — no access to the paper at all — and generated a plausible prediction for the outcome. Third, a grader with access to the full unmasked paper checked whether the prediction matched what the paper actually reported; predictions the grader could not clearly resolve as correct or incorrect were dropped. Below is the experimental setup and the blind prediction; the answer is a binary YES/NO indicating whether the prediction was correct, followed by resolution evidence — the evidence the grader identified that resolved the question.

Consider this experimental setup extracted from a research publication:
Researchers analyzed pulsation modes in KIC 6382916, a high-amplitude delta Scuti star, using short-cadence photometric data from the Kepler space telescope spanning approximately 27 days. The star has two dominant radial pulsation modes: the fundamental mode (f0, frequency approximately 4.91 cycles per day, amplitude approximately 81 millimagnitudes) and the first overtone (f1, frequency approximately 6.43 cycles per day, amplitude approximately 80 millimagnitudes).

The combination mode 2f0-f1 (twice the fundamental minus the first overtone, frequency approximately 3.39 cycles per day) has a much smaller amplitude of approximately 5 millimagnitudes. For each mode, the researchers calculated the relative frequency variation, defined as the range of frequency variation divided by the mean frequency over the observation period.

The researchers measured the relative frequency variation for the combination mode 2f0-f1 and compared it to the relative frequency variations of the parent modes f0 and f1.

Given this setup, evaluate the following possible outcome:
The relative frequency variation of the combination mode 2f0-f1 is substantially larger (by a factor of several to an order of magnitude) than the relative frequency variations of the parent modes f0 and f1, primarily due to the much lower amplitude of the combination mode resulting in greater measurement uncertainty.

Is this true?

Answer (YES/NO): NO